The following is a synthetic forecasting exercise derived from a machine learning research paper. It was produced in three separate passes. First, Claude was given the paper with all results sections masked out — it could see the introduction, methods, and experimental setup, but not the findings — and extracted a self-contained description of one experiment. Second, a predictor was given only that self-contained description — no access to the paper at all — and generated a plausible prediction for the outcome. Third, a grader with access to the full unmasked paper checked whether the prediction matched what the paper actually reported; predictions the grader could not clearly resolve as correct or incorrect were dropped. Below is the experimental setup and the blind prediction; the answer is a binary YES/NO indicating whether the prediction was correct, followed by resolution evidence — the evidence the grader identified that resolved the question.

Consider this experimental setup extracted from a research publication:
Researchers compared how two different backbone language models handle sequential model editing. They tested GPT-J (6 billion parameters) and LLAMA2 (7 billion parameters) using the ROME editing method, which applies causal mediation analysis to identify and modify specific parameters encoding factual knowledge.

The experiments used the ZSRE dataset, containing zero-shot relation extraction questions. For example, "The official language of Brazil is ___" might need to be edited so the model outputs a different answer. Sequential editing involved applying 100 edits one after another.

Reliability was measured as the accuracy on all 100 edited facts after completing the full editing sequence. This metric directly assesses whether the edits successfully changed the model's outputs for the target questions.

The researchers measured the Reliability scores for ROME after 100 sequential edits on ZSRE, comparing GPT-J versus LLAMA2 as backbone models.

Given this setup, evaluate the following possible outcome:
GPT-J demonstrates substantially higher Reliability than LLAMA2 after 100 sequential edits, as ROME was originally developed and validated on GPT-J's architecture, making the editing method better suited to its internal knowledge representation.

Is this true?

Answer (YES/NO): YES